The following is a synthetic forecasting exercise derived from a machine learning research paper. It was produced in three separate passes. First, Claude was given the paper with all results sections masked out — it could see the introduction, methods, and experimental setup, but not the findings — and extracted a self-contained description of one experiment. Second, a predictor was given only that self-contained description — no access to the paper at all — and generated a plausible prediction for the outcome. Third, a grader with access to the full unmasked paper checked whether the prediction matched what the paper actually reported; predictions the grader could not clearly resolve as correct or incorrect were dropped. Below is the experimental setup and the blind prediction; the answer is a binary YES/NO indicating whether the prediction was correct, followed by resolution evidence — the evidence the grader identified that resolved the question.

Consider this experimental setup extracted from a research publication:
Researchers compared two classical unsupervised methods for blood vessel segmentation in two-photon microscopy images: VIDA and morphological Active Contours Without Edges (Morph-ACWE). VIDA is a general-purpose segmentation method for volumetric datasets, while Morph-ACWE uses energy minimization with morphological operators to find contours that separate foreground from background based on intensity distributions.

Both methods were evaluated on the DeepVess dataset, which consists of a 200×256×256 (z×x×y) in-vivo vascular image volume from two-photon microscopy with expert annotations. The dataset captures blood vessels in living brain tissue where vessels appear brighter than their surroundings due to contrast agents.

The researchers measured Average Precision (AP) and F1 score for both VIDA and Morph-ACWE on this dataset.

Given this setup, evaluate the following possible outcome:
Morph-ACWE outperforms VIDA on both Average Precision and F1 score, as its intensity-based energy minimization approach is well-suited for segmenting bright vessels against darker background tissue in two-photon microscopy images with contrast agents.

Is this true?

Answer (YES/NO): YES